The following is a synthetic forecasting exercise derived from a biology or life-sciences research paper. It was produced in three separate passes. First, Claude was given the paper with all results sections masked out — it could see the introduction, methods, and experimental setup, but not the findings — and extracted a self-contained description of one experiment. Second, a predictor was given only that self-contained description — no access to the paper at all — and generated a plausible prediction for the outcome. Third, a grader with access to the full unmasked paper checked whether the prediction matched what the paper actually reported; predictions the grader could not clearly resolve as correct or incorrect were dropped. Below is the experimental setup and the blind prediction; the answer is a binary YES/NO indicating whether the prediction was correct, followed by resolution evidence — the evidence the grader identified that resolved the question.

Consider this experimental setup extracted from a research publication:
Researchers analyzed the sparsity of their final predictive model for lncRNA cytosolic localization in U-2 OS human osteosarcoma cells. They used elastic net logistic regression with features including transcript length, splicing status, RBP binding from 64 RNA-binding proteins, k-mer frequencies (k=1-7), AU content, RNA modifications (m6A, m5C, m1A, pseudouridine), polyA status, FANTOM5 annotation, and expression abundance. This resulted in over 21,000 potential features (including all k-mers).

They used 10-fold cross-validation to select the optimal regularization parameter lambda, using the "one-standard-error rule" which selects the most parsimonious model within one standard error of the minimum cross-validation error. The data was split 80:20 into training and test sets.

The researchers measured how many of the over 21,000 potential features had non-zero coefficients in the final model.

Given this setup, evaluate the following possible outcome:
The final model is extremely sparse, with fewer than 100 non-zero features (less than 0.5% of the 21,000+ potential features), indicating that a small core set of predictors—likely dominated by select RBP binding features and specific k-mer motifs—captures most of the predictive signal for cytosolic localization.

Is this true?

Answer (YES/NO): NO